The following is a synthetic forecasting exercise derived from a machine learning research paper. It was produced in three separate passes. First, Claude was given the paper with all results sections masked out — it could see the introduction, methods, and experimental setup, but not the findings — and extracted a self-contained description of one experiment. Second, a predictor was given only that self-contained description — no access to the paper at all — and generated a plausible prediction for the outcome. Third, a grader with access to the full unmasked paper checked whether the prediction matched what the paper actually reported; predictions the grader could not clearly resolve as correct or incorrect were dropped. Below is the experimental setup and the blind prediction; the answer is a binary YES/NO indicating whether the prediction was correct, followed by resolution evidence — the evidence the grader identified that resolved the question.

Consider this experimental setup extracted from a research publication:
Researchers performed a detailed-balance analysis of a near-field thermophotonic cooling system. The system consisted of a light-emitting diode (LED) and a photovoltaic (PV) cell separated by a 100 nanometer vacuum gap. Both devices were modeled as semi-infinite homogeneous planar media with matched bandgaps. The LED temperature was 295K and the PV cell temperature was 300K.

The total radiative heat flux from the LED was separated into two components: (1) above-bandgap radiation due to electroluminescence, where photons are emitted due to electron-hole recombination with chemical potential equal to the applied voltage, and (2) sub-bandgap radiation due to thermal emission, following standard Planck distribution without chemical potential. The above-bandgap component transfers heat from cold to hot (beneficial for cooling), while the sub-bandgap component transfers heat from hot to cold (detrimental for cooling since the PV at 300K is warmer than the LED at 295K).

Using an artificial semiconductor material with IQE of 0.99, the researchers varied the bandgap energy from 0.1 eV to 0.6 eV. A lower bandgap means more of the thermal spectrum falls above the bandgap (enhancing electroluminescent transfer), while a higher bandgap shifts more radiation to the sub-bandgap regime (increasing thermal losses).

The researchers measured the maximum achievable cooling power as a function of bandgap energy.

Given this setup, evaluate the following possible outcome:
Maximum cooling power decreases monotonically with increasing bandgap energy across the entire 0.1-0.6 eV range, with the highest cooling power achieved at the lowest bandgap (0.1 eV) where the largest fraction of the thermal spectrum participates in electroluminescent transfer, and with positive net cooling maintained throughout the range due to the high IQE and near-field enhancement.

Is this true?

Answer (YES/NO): NO